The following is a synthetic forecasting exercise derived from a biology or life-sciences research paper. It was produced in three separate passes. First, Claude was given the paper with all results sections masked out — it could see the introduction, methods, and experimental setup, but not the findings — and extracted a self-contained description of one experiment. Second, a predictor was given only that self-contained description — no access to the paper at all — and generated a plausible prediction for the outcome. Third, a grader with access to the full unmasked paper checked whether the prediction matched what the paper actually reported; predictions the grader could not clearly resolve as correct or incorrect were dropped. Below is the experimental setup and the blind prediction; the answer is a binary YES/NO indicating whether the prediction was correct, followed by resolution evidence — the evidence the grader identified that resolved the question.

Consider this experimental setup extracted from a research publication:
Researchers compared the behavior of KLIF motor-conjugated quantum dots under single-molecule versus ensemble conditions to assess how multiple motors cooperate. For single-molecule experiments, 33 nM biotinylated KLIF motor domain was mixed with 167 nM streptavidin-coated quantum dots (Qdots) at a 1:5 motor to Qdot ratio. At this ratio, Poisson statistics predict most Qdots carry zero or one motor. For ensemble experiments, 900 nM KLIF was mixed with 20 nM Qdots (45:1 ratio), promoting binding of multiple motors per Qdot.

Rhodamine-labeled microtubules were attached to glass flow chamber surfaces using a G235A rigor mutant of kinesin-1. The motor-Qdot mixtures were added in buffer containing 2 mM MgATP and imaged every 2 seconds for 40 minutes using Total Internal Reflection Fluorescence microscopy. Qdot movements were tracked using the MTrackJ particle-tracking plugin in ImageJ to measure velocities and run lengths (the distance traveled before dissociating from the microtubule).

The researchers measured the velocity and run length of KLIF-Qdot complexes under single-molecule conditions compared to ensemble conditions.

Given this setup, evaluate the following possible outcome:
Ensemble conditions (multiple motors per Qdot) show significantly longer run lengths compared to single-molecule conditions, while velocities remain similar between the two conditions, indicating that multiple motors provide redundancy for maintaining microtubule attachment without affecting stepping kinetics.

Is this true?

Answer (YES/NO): NO